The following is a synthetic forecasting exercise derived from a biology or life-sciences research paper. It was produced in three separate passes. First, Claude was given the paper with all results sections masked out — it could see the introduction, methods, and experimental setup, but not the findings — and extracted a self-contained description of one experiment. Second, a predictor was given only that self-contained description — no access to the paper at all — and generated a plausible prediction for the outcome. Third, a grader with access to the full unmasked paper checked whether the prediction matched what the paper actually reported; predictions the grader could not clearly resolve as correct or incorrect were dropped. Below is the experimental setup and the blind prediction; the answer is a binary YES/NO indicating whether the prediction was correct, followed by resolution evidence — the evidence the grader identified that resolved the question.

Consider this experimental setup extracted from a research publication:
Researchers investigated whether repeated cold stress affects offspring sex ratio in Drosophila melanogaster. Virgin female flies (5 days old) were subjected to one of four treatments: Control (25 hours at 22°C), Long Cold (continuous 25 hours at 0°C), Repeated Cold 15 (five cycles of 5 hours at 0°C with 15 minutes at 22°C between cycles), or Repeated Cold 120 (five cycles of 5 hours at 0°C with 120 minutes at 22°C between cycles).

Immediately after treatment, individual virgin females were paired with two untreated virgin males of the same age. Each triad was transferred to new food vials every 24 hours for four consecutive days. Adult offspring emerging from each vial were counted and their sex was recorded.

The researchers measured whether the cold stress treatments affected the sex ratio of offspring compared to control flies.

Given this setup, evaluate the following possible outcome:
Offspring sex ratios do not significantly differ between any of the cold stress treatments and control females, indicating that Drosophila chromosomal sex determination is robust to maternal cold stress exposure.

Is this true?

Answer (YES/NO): YES